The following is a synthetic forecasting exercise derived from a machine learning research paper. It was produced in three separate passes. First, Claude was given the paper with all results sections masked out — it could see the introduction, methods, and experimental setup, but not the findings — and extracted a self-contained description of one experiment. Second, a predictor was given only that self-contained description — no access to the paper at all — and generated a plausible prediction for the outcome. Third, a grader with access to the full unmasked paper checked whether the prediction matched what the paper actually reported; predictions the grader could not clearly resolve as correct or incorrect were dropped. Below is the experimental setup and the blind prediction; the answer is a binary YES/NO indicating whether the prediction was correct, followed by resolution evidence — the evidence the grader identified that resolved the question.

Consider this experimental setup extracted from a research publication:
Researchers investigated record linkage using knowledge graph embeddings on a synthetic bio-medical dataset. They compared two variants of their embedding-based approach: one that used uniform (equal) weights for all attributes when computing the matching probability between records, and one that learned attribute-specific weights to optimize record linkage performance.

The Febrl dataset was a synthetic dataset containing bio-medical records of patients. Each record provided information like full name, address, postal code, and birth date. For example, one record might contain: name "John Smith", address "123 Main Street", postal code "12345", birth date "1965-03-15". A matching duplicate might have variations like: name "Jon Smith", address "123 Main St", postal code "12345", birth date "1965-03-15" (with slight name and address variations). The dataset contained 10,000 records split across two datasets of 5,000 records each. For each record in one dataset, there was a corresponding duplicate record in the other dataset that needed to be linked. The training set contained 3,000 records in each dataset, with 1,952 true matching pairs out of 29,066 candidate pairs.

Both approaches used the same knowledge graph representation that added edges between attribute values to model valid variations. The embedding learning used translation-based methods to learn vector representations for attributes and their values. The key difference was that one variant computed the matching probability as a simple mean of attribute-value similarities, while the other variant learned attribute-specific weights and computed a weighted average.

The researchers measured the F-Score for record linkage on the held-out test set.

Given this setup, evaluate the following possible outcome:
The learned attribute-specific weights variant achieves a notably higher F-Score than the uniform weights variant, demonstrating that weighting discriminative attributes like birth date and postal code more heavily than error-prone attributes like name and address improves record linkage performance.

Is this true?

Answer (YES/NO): NO